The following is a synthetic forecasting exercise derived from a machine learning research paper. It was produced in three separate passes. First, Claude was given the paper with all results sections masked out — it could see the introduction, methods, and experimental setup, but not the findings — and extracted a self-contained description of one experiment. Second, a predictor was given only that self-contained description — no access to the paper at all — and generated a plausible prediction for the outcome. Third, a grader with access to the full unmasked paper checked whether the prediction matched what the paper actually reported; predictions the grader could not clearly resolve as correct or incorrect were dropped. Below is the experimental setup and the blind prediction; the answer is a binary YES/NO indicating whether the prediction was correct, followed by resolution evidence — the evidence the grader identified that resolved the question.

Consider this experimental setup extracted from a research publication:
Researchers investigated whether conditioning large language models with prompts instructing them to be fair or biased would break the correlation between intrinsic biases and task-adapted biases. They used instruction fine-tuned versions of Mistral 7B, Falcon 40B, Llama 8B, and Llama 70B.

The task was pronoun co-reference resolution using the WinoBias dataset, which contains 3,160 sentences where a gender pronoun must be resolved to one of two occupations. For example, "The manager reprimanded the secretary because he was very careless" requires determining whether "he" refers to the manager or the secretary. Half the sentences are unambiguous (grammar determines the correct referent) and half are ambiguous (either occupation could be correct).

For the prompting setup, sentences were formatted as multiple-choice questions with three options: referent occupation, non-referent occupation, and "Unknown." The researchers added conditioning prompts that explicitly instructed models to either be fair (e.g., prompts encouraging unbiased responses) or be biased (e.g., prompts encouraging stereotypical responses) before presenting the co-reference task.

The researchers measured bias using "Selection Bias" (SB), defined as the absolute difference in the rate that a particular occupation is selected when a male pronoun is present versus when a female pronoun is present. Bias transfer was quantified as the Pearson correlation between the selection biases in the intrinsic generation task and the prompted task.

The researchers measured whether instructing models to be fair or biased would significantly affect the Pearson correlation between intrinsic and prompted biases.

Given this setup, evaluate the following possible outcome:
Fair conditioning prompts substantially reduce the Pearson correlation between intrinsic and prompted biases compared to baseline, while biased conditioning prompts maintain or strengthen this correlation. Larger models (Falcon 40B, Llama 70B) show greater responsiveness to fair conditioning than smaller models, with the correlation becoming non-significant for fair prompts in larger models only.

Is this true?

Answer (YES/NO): NO